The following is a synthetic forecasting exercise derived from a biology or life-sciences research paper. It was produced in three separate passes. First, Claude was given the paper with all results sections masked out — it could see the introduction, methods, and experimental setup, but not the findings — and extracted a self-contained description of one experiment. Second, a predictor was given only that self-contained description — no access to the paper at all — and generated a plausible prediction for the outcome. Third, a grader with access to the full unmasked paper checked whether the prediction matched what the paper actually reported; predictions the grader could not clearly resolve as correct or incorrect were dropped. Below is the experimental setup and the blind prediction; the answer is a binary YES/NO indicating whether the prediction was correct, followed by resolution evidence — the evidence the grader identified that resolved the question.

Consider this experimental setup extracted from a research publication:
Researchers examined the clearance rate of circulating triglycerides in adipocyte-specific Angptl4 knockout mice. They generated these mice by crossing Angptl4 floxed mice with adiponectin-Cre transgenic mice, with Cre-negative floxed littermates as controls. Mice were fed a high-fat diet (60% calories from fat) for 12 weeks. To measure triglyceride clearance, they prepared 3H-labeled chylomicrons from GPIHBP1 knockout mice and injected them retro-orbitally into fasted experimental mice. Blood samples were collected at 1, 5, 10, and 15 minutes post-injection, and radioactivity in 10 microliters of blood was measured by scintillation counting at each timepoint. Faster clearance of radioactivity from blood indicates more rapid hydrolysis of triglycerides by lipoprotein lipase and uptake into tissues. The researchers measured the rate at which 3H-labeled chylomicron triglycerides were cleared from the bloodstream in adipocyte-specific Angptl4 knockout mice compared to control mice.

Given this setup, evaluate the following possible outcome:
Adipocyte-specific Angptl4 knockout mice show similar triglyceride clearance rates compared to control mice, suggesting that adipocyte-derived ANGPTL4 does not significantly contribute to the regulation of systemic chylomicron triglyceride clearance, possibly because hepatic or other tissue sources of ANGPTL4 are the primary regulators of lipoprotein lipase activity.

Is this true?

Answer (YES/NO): NO